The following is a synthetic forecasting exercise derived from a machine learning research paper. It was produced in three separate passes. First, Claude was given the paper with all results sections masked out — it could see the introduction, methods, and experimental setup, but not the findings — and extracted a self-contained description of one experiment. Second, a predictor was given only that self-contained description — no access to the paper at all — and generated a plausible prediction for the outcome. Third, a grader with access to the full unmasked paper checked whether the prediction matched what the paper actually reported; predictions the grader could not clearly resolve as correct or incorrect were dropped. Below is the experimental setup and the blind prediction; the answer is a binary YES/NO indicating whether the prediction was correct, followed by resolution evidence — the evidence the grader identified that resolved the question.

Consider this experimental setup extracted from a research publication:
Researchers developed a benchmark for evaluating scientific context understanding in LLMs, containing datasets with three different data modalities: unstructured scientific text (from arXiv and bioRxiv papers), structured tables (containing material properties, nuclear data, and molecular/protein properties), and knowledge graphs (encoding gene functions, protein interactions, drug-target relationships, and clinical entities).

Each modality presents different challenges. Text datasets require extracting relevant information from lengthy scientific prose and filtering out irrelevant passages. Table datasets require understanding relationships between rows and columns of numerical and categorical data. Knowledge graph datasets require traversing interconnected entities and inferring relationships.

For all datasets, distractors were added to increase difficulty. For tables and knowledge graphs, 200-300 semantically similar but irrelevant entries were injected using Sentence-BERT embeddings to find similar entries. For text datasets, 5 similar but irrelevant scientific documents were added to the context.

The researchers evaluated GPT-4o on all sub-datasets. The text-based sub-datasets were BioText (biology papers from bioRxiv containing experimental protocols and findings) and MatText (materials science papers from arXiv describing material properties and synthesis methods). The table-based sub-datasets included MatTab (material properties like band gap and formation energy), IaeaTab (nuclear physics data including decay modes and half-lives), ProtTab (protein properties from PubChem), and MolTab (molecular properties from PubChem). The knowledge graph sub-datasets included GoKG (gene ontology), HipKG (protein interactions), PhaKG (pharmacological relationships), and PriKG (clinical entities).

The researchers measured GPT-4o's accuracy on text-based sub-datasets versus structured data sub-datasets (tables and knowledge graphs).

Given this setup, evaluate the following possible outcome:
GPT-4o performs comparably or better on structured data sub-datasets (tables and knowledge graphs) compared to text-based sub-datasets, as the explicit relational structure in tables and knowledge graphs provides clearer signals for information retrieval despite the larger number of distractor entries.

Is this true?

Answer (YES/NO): NO